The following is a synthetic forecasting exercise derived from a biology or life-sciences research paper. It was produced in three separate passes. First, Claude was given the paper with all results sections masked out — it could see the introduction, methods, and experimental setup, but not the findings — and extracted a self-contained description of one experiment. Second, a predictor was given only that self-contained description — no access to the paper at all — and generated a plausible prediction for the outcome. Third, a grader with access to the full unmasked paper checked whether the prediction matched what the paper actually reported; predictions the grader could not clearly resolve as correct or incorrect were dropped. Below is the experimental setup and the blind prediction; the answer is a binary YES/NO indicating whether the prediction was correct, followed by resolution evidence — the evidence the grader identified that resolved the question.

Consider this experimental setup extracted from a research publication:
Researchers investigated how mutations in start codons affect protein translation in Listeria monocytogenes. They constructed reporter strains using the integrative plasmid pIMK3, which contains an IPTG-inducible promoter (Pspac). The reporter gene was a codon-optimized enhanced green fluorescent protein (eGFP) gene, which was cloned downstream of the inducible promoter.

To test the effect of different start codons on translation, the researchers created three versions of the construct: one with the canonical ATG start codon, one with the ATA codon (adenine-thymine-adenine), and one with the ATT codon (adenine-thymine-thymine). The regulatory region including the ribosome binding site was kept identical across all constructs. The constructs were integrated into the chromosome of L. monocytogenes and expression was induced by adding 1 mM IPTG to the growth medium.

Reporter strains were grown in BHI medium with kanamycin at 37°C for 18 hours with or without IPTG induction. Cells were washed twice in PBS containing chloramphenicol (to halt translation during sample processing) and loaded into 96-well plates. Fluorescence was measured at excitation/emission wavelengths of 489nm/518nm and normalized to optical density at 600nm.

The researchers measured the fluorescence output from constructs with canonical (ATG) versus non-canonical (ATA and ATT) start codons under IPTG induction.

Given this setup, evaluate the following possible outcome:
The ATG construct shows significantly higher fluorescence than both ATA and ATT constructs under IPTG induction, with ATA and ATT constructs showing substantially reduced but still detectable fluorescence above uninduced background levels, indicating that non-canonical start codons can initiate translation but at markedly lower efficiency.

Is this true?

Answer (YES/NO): NO